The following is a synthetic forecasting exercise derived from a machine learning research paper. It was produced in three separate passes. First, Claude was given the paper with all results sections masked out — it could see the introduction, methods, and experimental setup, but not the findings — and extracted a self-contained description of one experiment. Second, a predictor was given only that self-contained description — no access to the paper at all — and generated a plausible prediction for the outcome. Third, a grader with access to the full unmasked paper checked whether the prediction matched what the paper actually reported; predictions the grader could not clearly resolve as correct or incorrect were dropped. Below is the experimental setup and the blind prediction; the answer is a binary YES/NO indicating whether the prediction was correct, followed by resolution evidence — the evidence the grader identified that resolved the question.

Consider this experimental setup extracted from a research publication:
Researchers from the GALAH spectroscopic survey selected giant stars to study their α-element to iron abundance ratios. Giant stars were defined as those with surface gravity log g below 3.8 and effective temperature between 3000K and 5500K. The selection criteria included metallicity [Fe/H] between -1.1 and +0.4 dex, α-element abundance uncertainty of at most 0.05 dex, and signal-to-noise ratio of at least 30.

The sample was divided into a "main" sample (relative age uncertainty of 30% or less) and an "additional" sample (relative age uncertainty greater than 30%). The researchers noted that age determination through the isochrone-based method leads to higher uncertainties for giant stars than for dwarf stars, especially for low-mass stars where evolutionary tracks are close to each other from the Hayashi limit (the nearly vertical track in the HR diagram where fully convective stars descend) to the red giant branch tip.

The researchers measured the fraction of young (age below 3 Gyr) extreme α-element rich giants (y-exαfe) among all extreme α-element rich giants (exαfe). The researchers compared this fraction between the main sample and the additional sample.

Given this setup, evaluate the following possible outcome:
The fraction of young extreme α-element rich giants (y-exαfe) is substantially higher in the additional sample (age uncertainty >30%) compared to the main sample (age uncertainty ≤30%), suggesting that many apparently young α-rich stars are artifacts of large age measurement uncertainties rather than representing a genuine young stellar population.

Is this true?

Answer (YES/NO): NO